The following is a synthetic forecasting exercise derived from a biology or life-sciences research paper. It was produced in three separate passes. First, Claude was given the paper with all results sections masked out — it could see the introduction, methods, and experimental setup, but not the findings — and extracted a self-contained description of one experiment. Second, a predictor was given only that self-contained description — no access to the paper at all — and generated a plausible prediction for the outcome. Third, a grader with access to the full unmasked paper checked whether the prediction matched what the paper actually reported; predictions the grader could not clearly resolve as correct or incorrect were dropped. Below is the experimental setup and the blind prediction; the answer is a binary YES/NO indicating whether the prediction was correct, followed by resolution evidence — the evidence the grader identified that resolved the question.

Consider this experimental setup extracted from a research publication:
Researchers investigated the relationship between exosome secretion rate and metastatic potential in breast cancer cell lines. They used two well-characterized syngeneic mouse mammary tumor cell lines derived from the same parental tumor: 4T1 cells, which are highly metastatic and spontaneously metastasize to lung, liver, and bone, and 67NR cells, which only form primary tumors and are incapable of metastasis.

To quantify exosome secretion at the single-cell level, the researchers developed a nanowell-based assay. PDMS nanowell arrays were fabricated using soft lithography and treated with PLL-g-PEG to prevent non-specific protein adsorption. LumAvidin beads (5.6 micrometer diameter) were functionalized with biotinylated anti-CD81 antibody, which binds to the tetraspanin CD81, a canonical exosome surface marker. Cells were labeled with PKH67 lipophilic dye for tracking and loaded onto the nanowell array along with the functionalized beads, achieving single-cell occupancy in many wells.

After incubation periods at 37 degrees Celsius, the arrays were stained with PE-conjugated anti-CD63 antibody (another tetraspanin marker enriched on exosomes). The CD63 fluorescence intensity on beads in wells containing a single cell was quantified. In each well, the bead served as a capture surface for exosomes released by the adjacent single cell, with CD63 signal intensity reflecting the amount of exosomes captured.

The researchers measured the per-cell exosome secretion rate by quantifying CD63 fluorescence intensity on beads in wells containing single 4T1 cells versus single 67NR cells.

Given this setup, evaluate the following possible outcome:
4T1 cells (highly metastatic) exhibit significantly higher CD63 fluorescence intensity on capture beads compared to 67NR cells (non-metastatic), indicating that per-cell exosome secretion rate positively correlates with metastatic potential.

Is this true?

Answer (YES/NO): NO